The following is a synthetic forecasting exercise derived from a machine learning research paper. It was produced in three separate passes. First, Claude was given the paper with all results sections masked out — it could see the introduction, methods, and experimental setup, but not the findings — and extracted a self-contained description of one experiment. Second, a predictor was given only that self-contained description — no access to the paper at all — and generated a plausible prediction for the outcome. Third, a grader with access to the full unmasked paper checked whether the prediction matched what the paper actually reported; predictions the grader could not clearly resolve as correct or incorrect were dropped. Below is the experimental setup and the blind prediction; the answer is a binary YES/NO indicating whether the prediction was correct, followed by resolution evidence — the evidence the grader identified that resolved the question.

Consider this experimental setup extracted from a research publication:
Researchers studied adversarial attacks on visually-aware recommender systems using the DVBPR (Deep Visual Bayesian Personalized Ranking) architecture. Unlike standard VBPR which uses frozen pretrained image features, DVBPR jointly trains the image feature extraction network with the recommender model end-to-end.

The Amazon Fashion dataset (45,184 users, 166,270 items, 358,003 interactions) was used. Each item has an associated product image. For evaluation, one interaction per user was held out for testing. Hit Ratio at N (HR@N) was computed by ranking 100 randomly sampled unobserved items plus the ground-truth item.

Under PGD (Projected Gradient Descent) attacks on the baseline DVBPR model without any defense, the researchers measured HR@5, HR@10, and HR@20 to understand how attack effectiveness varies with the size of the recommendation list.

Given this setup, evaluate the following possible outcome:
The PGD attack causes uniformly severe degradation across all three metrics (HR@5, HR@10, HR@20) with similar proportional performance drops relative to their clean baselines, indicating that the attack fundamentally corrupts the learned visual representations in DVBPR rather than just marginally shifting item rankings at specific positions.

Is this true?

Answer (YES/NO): YES